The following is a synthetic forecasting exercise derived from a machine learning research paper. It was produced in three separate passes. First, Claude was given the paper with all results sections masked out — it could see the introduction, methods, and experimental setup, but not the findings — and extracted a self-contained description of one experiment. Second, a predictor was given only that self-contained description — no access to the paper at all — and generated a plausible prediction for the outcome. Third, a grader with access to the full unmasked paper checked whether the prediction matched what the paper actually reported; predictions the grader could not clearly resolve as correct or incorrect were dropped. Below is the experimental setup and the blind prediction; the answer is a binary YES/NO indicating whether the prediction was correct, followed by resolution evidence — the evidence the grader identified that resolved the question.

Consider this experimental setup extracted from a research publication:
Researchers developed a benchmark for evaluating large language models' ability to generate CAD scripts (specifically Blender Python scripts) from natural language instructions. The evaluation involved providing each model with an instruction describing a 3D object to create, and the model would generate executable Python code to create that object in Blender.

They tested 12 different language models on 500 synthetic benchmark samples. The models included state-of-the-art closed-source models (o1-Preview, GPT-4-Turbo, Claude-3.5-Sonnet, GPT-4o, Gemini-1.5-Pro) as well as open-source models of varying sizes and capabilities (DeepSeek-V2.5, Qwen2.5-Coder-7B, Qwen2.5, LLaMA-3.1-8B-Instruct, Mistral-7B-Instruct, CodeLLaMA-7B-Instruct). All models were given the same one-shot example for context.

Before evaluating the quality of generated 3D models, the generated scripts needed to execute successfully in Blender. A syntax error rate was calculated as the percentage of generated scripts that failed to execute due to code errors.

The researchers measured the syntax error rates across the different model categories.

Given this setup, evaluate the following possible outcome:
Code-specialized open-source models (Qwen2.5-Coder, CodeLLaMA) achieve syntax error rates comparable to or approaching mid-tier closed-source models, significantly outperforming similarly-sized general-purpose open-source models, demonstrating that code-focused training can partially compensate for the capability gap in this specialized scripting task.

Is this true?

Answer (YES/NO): NO